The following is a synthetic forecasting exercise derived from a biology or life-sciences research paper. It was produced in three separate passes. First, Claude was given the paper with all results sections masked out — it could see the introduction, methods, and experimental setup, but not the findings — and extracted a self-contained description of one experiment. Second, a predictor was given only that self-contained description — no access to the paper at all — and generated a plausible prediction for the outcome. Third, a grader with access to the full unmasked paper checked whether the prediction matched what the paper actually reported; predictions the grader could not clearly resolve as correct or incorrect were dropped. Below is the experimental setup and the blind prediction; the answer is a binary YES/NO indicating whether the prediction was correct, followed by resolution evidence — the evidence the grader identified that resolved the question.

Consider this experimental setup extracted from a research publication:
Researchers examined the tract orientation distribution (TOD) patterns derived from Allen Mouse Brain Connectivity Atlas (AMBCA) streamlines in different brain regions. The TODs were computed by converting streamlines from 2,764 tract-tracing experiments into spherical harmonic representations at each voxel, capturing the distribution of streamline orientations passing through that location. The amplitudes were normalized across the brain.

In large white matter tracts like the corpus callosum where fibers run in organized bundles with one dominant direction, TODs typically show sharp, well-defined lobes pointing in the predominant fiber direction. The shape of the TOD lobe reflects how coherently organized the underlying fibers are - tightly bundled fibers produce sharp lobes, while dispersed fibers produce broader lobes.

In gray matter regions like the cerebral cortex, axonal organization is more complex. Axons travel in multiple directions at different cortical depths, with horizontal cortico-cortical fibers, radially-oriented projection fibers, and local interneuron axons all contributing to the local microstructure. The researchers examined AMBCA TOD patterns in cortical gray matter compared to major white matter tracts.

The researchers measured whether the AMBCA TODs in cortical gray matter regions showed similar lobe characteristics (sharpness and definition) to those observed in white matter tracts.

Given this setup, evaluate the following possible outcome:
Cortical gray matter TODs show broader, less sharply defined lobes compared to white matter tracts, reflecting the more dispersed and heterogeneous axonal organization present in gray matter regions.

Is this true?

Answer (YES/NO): YES